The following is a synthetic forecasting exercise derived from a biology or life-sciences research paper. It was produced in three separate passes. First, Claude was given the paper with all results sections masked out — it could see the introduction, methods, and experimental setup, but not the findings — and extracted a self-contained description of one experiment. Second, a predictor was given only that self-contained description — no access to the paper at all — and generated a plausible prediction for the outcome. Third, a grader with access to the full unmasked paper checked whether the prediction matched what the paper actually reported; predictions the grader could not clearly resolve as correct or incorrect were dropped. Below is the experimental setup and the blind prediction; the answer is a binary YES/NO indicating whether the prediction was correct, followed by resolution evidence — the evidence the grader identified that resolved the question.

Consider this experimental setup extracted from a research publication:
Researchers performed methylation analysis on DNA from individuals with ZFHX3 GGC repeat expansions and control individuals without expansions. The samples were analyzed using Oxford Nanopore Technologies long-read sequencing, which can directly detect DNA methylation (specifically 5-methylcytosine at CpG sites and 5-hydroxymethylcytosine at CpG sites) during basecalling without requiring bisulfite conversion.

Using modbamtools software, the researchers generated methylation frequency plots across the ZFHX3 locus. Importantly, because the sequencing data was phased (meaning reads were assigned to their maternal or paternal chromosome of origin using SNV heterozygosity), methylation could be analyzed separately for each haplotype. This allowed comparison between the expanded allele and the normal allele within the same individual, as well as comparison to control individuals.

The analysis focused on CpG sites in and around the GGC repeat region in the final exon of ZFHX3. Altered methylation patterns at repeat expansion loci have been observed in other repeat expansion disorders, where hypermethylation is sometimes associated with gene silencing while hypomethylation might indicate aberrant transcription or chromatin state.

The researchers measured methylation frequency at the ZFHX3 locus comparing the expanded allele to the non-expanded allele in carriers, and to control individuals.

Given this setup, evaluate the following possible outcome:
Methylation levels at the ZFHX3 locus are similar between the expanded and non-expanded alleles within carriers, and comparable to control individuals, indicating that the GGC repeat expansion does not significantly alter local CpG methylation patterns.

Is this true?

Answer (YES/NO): NO